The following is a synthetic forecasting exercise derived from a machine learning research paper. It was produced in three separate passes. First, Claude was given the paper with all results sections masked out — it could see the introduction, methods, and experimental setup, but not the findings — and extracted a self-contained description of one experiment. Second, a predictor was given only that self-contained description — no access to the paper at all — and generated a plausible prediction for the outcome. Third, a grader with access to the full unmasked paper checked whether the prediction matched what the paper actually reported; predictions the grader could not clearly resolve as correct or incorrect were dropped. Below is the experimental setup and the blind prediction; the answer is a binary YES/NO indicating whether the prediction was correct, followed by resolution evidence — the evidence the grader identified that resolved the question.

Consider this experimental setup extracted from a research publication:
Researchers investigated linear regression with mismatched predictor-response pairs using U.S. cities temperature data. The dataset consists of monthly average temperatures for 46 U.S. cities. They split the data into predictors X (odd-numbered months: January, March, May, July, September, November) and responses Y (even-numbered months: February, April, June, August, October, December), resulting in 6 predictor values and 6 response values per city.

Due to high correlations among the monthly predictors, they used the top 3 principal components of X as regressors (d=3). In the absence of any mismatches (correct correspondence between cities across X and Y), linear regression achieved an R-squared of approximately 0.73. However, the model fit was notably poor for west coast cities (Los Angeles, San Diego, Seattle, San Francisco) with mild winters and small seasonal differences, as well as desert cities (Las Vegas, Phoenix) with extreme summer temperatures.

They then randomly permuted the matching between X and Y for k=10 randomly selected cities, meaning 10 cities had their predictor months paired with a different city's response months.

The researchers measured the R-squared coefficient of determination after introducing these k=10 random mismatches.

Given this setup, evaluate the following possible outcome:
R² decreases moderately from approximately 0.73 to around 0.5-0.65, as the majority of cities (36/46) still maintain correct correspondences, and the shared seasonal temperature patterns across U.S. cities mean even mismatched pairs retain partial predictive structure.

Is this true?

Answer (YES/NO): NO